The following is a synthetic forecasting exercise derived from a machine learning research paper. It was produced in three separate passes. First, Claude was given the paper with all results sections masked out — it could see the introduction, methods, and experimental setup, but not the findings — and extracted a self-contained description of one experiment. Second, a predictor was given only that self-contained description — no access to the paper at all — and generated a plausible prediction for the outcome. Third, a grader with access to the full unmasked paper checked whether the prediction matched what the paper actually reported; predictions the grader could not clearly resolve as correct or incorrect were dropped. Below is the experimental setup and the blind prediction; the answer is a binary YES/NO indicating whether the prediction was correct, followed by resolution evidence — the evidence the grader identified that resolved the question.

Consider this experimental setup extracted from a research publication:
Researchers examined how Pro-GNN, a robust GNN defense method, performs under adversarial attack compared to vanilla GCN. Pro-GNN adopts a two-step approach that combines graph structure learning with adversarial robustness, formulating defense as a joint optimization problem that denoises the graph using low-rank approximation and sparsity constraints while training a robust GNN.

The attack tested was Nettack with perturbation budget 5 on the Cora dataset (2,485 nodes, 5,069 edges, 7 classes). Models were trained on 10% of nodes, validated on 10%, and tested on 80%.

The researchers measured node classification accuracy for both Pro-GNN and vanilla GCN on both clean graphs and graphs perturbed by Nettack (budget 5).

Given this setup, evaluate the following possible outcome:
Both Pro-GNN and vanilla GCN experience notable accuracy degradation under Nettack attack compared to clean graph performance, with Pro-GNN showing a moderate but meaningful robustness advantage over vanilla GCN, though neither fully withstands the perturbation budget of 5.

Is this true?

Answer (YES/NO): YES